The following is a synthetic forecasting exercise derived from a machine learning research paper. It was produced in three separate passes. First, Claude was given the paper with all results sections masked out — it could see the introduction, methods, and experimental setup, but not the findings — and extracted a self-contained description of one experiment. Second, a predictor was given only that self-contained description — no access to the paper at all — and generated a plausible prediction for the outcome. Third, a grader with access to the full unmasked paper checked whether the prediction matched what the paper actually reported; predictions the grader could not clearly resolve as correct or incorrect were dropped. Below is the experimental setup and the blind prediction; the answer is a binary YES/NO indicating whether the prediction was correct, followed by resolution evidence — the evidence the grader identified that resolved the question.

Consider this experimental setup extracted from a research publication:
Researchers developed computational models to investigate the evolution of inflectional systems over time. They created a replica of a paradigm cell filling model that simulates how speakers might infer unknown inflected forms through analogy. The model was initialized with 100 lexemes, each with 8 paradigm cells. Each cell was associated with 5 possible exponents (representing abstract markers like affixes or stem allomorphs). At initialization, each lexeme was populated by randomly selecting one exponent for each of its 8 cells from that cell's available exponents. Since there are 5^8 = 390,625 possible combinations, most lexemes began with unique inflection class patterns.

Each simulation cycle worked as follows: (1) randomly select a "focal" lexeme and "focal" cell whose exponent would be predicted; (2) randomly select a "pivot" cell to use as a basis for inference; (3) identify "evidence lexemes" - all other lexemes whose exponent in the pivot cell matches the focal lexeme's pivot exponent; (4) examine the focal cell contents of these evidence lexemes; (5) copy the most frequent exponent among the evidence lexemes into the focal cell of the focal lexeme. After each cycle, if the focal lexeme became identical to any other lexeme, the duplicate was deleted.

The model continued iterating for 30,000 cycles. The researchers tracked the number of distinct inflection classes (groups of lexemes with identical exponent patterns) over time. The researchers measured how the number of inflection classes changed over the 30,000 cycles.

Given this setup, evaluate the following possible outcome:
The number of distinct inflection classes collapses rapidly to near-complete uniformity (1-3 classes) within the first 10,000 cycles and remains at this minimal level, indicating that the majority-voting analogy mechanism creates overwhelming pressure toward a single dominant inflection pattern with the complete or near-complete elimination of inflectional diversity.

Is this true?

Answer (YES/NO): YES